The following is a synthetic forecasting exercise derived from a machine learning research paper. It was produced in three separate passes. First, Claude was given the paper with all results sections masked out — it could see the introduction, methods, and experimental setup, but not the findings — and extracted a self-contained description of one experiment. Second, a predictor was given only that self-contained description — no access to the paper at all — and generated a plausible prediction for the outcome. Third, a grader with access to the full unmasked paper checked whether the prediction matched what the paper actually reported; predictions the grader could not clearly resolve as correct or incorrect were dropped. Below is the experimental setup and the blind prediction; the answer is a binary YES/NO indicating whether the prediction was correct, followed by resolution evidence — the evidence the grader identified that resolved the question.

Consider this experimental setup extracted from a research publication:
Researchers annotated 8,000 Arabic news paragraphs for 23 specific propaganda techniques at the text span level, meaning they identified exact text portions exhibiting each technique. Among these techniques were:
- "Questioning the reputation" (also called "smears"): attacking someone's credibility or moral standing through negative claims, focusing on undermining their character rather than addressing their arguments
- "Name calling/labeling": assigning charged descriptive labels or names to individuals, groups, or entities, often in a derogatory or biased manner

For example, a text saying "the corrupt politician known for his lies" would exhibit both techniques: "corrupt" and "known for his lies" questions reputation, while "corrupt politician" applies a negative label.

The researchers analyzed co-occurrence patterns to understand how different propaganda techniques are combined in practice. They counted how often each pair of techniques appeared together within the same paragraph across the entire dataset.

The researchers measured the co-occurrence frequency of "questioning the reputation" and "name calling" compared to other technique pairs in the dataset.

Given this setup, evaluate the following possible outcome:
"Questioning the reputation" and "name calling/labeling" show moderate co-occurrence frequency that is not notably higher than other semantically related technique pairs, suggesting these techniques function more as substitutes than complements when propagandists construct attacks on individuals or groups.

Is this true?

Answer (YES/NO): NO